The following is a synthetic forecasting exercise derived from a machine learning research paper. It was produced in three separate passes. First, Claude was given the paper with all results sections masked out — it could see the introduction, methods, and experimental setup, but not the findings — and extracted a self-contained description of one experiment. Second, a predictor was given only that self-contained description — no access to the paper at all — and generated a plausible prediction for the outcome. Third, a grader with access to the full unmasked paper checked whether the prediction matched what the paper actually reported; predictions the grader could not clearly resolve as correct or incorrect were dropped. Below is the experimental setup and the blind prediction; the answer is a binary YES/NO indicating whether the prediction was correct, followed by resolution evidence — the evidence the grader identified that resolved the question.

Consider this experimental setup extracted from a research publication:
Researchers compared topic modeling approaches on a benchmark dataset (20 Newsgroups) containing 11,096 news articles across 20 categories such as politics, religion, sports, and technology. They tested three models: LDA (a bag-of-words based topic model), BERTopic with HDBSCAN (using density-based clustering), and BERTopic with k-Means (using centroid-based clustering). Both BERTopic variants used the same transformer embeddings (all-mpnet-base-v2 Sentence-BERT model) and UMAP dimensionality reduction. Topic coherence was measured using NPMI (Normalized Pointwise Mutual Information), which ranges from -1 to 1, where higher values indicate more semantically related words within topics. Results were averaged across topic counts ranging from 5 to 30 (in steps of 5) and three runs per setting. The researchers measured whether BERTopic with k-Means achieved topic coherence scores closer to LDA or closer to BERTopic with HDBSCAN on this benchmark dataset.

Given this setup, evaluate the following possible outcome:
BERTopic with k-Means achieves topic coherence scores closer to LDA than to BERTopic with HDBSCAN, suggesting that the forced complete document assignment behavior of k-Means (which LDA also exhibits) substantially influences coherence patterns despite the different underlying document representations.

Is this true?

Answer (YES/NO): NO